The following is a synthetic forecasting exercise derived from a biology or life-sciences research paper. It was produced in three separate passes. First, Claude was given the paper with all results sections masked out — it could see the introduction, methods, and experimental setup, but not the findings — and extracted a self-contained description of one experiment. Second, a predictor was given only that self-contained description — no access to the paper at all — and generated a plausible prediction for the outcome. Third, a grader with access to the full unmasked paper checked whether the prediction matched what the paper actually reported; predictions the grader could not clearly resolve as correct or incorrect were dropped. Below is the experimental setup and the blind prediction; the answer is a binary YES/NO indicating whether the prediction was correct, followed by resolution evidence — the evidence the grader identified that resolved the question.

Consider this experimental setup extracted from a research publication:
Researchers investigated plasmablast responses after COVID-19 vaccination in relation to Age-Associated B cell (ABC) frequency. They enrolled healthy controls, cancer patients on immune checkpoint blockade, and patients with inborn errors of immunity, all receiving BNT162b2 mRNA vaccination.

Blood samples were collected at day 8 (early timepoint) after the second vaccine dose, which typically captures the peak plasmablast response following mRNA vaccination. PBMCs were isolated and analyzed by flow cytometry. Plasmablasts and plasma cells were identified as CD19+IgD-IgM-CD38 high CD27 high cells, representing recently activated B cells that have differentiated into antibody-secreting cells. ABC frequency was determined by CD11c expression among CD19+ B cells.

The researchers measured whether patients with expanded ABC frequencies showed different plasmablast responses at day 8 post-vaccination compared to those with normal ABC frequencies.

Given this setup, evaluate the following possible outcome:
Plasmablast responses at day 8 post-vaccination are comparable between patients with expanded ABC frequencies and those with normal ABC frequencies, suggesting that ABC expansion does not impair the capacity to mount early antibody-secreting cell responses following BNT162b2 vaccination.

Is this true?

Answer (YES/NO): NO